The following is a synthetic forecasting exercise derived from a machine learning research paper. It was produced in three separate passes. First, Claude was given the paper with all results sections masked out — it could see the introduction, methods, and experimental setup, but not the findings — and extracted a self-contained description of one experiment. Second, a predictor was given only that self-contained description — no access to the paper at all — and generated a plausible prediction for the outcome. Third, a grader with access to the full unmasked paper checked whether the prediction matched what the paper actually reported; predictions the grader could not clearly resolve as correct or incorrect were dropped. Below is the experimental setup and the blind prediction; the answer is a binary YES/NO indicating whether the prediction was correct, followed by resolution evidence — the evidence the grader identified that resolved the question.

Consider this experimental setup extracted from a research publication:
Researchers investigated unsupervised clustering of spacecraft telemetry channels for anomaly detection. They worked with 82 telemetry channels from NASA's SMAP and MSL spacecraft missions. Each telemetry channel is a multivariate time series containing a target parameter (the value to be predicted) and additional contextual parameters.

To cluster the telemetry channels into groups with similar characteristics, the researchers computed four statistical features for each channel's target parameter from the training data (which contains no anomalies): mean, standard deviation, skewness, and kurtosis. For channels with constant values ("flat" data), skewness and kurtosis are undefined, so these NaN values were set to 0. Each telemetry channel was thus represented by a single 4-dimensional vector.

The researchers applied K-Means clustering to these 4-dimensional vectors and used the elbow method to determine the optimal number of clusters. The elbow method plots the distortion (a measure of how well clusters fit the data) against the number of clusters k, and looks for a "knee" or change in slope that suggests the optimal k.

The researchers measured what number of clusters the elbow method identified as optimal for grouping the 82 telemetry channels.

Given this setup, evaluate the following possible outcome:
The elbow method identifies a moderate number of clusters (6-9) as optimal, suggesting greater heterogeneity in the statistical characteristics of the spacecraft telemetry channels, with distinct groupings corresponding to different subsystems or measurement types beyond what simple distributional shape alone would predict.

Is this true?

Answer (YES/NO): NO